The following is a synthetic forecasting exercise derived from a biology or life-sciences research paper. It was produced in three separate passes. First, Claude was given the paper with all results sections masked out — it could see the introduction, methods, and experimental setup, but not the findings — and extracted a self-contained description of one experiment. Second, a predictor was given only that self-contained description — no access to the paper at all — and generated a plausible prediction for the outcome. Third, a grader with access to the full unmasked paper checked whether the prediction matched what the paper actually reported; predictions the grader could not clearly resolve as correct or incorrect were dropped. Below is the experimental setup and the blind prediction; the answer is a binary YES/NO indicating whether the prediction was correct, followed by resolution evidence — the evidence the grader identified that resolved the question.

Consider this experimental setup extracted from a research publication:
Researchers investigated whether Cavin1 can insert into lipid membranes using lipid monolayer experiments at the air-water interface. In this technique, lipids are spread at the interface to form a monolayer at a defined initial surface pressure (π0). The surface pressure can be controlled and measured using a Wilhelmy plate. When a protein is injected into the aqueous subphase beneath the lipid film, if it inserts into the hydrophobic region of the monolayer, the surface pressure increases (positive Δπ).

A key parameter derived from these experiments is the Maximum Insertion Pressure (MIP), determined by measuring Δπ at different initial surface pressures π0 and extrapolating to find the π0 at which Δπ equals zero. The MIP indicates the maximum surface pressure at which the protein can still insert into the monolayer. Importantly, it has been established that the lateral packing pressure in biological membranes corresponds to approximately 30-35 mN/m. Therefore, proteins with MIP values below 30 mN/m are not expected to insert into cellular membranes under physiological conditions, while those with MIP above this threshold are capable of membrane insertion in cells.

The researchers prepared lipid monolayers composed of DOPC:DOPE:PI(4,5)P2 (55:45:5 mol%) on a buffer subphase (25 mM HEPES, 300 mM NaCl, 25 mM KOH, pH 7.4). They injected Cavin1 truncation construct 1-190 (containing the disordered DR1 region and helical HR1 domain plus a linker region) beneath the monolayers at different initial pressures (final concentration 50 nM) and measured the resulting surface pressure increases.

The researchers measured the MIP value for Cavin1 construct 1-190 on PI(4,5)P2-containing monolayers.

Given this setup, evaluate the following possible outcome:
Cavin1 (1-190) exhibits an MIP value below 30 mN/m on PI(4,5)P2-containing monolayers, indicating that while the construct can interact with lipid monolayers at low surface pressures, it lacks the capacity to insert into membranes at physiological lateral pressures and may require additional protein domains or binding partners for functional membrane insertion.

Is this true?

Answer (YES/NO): NO